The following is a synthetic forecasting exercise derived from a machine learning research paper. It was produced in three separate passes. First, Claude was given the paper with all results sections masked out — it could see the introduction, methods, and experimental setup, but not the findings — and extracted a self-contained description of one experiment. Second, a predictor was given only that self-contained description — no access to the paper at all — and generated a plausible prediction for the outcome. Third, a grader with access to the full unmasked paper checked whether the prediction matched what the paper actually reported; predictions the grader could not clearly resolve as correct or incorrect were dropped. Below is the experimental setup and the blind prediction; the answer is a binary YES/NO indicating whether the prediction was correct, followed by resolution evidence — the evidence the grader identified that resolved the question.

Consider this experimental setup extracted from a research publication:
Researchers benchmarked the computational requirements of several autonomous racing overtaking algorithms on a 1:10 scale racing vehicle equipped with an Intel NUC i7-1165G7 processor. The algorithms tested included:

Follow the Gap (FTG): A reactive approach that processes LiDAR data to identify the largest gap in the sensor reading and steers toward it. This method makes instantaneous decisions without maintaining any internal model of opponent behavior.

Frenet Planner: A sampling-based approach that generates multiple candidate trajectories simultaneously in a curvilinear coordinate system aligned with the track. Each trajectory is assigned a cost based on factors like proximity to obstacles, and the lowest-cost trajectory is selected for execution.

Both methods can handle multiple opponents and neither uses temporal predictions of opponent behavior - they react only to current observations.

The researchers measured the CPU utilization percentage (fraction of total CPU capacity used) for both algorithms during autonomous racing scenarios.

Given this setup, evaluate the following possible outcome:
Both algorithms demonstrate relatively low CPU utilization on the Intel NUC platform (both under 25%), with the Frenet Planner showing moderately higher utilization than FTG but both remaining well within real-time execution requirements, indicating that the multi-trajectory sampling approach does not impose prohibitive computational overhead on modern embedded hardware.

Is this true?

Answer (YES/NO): NO